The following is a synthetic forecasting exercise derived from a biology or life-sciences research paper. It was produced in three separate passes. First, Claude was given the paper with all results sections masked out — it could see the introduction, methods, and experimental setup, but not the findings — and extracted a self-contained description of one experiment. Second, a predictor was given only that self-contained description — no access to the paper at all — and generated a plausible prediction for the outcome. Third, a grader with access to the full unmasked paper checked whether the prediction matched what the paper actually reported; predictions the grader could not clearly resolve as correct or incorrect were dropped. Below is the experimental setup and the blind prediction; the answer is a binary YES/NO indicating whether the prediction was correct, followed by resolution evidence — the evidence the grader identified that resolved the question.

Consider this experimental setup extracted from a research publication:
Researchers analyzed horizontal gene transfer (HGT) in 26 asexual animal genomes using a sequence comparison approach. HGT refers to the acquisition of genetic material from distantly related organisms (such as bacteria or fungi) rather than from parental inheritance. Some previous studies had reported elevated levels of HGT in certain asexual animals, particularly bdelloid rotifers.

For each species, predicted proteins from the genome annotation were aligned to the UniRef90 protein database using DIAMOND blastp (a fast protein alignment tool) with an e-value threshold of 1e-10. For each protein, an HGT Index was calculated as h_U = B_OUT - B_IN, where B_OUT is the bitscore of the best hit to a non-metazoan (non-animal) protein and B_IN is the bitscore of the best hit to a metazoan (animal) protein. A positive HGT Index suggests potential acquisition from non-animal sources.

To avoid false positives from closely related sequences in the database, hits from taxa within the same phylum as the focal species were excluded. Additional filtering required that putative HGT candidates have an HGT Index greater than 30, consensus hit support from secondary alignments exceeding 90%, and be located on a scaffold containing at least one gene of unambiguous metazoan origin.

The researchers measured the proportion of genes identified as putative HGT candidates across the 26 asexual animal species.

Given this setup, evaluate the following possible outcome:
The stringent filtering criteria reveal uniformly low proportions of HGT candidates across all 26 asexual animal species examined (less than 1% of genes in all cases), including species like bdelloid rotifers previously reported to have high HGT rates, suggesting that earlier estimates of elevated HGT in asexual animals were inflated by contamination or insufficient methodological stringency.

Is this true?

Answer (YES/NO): NO